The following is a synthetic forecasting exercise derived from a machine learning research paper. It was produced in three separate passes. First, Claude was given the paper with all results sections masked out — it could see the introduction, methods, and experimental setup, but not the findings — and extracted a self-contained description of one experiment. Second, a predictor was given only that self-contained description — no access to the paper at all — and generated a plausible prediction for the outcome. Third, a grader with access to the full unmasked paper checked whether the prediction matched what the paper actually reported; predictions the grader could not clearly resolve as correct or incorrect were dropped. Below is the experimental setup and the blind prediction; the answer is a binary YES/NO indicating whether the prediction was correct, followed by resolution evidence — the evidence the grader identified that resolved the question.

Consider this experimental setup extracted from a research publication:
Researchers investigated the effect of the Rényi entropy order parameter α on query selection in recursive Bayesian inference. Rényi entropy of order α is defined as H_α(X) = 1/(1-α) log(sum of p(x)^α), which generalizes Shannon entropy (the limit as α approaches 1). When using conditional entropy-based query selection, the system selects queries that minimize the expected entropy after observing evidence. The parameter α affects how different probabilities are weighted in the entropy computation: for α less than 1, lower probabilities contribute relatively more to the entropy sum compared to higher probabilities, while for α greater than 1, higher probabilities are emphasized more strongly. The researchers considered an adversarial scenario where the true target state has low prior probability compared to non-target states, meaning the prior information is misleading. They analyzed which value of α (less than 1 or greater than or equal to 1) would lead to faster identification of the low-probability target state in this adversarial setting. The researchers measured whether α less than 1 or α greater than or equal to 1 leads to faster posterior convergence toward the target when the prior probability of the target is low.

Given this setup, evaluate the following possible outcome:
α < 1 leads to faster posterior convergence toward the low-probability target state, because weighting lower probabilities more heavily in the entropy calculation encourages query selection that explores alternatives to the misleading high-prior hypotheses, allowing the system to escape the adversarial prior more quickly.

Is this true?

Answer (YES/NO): YES